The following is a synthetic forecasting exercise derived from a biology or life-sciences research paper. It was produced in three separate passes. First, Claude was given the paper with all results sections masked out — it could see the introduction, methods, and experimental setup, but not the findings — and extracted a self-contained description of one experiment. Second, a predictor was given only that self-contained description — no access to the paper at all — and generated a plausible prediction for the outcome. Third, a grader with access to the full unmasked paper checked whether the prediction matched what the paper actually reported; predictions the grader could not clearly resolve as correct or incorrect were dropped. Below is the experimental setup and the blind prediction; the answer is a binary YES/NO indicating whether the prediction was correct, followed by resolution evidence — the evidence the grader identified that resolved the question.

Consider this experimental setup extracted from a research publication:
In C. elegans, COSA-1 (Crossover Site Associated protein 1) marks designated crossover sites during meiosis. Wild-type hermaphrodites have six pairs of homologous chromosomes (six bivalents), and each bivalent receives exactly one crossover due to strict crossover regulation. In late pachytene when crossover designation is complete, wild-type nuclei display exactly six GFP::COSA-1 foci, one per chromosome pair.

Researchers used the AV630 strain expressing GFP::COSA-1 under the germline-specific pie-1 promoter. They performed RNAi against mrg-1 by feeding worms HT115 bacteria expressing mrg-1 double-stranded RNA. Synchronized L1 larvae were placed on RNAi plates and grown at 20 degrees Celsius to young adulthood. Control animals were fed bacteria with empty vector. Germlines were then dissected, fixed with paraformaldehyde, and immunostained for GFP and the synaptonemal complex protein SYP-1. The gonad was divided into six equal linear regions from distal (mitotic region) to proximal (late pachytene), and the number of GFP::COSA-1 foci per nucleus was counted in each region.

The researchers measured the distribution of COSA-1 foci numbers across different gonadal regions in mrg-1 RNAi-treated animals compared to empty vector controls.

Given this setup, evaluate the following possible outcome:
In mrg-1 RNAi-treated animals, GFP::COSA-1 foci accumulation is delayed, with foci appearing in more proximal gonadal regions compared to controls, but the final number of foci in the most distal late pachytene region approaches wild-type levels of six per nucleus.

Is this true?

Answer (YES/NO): NO